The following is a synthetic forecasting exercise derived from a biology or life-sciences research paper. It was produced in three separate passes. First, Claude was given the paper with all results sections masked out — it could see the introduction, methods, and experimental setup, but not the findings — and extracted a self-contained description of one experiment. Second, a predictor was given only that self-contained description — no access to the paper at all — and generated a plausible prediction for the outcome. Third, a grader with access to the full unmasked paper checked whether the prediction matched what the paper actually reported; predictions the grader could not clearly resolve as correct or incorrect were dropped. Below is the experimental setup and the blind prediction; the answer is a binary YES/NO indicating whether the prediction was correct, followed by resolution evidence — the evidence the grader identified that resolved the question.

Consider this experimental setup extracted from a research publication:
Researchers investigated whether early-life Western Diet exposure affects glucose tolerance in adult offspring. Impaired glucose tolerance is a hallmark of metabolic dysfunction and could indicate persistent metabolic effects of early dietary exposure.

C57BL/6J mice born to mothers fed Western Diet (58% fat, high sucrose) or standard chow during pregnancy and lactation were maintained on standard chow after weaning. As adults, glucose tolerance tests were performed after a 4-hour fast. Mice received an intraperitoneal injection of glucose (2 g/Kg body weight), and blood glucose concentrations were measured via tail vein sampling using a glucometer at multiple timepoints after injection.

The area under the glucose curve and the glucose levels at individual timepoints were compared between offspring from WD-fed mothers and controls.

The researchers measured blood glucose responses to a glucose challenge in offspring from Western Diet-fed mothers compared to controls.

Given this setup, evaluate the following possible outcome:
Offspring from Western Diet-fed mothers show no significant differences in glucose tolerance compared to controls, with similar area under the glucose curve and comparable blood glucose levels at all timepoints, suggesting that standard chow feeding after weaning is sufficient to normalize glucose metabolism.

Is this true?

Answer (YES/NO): NO